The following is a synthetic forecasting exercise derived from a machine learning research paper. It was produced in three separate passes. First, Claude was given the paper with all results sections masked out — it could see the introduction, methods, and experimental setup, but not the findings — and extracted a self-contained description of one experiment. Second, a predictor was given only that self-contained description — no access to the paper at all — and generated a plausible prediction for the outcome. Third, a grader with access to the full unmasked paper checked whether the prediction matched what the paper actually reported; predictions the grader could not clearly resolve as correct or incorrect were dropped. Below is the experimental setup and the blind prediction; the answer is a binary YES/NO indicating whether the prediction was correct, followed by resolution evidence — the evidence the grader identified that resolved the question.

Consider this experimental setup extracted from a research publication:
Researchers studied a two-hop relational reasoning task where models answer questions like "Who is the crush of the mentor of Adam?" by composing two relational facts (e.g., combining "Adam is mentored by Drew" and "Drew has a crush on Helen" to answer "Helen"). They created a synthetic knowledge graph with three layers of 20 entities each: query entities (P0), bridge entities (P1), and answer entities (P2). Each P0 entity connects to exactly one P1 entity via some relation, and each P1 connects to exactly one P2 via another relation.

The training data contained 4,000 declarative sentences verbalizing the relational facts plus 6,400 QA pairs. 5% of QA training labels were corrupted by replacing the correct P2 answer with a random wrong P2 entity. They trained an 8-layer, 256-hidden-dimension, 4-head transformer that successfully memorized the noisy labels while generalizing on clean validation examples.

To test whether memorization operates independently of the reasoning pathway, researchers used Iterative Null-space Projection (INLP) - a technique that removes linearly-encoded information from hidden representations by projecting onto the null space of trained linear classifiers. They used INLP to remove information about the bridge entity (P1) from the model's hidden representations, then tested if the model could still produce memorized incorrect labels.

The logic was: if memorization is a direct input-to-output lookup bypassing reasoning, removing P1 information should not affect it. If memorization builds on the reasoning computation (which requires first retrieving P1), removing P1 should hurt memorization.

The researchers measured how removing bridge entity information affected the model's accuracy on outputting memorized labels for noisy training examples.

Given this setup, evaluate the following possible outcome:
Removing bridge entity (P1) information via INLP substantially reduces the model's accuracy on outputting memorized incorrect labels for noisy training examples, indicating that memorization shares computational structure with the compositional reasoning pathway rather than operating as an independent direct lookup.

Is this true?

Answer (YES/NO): YES